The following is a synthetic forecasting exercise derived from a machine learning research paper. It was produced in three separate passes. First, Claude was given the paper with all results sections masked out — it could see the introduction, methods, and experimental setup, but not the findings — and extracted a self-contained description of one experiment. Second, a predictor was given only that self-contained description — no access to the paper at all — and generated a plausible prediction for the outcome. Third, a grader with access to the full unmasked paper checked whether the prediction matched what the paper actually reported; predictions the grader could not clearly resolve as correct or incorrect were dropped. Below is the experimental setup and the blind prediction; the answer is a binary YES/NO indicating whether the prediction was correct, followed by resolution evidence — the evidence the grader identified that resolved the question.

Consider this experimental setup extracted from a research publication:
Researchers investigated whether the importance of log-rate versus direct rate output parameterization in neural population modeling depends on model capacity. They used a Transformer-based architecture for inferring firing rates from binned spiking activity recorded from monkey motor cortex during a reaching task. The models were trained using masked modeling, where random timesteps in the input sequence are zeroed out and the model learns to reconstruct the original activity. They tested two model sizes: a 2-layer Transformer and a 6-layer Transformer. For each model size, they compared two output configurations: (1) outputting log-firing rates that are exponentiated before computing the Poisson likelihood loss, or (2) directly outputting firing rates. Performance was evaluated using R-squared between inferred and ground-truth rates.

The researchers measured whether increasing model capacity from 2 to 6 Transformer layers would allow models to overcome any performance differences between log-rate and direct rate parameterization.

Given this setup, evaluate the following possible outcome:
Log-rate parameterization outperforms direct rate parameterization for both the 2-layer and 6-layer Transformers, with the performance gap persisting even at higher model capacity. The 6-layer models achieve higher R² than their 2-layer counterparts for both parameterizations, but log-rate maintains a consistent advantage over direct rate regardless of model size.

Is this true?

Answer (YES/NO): NO